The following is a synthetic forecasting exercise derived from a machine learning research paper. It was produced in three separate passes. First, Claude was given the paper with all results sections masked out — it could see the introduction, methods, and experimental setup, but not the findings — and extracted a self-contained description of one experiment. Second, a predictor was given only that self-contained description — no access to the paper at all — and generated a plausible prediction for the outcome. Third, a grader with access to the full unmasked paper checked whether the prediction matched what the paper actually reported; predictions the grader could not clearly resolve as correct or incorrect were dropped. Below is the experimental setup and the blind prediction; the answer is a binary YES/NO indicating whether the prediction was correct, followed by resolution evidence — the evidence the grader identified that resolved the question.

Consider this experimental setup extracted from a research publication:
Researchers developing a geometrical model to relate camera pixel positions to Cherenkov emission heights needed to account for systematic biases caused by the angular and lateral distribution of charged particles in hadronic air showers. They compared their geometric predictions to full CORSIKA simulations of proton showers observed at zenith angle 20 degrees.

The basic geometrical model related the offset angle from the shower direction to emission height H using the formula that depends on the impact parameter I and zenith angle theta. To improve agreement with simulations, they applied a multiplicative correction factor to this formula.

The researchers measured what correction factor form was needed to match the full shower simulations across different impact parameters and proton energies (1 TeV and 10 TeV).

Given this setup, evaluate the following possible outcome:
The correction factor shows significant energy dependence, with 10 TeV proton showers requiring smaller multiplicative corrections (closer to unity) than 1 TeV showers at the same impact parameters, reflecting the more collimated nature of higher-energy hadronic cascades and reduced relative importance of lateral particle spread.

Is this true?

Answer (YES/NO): NO